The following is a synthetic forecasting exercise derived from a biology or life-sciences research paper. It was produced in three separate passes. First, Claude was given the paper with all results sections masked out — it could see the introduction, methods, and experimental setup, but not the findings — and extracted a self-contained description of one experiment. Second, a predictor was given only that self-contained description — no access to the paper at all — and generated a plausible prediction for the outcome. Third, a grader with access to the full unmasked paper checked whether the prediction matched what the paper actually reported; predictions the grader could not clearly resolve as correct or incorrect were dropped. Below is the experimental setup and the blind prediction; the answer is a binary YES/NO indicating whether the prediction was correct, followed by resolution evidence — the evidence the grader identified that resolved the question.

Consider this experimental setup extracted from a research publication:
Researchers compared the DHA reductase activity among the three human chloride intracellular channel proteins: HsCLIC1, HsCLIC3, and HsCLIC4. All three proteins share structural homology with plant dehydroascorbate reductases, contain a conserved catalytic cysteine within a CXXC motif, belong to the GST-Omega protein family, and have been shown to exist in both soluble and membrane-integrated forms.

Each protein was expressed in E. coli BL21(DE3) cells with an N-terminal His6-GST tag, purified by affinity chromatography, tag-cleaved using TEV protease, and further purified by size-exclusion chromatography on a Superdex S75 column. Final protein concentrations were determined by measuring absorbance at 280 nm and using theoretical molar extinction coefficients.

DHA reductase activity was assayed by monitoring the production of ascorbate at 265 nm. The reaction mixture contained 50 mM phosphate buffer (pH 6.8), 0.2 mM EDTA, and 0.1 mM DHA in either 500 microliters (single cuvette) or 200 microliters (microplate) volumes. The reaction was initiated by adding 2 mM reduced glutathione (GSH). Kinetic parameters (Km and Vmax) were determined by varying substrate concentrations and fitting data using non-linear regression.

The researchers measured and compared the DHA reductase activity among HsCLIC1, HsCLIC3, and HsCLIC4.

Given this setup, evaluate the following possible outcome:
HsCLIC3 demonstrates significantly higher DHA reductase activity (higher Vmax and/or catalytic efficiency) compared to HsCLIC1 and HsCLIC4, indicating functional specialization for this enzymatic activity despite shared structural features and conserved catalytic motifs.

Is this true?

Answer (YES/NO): NO